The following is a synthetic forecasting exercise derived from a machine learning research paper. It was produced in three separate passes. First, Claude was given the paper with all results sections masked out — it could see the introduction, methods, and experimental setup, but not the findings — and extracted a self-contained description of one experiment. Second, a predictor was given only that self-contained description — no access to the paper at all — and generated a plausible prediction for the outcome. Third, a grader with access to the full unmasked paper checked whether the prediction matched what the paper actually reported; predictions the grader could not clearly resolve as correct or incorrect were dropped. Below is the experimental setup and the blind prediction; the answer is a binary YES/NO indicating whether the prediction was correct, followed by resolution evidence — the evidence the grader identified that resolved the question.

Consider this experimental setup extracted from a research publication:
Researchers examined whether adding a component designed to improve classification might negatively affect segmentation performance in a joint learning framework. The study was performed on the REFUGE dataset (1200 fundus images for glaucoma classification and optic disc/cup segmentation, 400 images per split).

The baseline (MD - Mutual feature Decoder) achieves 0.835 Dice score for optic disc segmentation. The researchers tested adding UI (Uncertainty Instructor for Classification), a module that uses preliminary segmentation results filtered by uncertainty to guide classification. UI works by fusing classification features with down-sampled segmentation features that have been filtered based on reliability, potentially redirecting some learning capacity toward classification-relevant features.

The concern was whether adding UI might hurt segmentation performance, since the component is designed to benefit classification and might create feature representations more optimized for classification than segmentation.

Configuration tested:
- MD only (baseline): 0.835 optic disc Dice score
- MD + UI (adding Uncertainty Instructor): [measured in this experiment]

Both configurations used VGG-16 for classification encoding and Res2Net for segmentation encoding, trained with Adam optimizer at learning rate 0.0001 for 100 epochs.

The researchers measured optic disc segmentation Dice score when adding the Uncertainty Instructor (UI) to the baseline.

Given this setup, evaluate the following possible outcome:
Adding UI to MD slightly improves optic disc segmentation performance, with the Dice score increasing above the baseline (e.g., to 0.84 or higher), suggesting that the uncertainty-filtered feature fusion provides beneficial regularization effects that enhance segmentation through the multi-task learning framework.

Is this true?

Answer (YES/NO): NO